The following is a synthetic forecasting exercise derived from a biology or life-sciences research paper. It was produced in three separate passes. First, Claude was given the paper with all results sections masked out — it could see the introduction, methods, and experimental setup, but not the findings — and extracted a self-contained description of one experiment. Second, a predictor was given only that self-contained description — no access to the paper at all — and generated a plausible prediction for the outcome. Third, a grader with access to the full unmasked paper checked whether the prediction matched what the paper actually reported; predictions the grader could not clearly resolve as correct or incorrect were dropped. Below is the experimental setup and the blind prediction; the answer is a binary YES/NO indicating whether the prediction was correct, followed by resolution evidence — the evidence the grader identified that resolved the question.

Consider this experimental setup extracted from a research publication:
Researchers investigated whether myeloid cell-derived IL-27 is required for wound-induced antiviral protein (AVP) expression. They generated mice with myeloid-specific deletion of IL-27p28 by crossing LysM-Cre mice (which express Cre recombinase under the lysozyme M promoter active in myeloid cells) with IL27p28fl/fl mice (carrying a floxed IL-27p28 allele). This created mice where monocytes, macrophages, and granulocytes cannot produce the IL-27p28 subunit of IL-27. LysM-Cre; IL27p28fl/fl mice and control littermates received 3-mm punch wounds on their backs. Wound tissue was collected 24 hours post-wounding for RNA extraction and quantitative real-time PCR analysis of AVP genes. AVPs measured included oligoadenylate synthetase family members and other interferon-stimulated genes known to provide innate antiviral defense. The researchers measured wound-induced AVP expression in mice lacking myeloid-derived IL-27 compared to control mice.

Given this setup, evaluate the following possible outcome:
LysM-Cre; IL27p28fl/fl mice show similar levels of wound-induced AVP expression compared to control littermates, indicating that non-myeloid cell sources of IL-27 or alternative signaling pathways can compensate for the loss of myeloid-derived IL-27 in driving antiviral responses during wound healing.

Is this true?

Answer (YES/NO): NO